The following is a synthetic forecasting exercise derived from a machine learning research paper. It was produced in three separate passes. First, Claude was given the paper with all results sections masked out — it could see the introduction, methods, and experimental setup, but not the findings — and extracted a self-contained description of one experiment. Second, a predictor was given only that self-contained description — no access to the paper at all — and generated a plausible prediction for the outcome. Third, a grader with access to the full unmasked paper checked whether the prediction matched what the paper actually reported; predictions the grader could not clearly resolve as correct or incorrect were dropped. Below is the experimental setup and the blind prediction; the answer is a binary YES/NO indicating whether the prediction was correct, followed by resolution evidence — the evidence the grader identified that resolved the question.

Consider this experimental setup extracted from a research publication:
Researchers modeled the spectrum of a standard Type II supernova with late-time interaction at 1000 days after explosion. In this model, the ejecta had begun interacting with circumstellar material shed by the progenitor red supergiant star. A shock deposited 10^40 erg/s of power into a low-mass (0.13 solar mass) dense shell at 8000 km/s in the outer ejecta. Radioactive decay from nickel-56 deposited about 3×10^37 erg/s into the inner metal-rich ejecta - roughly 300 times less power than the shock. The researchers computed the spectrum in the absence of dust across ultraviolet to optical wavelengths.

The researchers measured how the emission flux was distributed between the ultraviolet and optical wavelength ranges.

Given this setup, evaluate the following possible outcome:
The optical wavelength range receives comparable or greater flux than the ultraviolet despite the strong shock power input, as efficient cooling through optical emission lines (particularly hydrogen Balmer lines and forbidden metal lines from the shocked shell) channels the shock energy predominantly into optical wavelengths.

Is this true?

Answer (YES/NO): NO